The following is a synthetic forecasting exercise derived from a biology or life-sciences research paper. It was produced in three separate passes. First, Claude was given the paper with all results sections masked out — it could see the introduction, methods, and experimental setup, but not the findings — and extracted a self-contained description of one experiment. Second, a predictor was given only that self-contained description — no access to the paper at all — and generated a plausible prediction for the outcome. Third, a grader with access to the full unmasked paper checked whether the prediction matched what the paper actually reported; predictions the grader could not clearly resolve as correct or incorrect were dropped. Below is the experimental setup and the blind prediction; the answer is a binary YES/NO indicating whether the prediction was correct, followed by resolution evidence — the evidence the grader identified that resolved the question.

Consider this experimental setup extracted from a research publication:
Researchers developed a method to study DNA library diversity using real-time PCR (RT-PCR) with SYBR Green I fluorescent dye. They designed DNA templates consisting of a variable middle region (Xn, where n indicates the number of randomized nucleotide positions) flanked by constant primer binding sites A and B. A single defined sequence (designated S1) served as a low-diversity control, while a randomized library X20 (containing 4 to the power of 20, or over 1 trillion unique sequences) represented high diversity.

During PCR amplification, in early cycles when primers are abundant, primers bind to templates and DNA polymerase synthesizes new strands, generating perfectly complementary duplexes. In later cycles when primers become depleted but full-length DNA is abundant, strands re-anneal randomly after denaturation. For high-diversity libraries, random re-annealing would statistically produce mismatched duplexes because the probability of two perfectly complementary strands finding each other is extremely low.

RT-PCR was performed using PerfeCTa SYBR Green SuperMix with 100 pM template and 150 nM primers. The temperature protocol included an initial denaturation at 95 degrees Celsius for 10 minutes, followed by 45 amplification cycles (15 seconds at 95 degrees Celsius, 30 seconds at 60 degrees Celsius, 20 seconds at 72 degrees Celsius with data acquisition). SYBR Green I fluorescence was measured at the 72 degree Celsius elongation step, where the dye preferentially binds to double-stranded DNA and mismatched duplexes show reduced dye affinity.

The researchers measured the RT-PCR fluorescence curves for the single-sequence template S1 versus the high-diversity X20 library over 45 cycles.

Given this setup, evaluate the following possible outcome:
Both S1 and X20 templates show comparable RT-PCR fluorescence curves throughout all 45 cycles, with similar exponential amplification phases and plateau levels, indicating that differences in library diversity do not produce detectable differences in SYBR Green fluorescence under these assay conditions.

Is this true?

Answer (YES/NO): NO